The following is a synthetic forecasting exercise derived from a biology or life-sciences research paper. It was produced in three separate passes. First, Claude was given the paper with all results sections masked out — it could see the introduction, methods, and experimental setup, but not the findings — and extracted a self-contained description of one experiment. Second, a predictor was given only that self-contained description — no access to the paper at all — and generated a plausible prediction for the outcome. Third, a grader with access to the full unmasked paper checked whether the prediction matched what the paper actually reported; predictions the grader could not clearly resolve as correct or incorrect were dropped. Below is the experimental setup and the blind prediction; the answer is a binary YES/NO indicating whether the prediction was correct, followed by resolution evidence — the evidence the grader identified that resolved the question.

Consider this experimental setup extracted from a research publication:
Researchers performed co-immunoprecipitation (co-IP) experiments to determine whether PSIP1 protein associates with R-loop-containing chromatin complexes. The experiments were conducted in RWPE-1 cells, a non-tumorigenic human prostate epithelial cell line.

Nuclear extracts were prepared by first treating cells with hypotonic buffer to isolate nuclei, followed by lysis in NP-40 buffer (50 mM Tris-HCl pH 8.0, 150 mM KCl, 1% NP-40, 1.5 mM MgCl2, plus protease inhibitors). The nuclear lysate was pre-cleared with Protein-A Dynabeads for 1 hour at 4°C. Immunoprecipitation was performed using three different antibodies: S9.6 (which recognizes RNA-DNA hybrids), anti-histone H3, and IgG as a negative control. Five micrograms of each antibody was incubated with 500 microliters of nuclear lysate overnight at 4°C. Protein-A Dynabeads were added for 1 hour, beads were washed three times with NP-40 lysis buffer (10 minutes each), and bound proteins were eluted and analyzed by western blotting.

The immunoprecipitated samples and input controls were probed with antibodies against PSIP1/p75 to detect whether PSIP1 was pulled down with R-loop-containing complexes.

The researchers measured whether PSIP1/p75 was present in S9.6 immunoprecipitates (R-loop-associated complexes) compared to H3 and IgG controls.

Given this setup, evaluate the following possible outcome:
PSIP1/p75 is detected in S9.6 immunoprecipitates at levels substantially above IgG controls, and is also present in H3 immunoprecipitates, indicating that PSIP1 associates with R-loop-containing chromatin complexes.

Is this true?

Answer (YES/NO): NO